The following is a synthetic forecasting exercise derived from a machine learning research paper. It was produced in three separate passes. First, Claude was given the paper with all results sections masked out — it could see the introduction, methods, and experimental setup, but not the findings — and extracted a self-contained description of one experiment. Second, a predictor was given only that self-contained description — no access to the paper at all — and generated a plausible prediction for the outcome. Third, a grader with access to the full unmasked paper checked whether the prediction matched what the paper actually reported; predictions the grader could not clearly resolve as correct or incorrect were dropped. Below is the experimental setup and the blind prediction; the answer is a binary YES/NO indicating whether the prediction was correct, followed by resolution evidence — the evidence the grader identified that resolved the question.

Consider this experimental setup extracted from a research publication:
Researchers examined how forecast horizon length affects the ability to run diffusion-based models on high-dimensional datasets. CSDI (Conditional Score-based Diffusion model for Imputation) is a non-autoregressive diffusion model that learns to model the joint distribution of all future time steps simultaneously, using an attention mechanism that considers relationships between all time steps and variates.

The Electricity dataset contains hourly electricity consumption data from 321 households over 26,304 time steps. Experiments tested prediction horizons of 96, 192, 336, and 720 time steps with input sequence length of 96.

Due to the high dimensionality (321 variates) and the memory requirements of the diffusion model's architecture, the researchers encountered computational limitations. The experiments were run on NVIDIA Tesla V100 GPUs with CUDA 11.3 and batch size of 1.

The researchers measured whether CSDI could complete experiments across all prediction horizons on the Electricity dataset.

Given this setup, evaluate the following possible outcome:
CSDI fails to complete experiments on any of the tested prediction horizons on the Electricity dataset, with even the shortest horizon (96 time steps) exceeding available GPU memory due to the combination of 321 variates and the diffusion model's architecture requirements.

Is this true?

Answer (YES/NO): NO